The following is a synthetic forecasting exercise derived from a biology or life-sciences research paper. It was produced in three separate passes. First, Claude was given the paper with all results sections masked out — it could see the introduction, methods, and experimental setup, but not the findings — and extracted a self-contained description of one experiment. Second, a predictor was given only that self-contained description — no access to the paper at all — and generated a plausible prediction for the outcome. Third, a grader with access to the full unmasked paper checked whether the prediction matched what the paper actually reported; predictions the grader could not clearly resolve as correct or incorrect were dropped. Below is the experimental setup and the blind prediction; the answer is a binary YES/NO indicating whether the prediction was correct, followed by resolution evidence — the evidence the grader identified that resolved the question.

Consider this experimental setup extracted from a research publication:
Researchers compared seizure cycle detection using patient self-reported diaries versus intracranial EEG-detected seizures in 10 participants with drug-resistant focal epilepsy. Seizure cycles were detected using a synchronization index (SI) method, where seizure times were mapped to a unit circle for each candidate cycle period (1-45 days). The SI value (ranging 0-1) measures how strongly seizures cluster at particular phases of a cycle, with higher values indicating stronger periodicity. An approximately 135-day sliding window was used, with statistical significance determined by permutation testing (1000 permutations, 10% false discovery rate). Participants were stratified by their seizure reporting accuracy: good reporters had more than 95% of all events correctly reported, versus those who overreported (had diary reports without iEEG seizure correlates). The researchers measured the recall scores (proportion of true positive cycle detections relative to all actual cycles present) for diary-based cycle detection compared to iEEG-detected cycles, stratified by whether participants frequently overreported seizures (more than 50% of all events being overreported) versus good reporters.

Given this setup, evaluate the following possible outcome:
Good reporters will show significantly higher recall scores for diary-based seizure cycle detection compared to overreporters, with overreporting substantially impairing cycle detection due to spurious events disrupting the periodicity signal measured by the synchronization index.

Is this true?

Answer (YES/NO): YES